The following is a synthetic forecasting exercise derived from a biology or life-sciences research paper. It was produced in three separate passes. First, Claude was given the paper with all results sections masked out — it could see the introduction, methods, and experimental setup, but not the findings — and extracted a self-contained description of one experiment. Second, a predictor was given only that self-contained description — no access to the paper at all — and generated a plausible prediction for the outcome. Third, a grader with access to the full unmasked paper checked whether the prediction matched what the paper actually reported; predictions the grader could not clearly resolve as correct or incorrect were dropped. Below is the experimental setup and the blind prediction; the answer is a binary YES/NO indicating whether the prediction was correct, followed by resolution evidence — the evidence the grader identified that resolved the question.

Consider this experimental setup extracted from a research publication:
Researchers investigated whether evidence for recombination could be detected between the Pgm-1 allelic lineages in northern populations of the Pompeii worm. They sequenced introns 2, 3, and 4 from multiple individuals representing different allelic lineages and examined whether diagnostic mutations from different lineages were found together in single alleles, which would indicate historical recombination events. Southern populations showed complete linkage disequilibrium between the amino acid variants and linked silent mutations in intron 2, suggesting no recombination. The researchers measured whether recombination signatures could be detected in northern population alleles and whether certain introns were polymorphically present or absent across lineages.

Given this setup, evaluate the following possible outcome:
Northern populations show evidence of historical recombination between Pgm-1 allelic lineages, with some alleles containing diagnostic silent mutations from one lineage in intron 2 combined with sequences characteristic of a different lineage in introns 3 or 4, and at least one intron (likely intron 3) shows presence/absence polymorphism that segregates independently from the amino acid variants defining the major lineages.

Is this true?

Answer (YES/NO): YES